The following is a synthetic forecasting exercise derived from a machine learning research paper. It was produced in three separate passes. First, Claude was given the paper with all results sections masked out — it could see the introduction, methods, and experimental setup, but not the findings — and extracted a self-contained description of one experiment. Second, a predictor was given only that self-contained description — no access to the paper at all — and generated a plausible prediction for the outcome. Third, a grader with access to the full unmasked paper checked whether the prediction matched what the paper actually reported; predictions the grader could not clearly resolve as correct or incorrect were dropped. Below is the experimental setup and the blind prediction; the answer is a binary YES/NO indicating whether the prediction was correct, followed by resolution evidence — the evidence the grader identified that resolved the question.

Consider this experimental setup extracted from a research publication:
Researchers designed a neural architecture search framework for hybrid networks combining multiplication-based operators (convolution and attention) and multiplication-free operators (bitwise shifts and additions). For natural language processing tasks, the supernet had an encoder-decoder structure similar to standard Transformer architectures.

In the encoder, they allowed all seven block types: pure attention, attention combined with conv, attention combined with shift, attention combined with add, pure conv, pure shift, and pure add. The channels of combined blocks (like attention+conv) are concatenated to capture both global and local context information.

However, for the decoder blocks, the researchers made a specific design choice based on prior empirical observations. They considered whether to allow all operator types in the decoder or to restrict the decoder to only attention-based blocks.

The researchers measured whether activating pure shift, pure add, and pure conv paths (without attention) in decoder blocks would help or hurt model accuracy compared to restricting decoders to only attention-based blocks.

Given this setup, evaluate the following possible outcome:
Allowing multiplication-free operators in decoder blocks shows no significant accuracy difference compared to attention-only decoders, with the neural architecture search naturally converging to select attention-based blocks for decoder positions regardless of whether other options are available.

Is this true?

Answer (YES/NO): NO